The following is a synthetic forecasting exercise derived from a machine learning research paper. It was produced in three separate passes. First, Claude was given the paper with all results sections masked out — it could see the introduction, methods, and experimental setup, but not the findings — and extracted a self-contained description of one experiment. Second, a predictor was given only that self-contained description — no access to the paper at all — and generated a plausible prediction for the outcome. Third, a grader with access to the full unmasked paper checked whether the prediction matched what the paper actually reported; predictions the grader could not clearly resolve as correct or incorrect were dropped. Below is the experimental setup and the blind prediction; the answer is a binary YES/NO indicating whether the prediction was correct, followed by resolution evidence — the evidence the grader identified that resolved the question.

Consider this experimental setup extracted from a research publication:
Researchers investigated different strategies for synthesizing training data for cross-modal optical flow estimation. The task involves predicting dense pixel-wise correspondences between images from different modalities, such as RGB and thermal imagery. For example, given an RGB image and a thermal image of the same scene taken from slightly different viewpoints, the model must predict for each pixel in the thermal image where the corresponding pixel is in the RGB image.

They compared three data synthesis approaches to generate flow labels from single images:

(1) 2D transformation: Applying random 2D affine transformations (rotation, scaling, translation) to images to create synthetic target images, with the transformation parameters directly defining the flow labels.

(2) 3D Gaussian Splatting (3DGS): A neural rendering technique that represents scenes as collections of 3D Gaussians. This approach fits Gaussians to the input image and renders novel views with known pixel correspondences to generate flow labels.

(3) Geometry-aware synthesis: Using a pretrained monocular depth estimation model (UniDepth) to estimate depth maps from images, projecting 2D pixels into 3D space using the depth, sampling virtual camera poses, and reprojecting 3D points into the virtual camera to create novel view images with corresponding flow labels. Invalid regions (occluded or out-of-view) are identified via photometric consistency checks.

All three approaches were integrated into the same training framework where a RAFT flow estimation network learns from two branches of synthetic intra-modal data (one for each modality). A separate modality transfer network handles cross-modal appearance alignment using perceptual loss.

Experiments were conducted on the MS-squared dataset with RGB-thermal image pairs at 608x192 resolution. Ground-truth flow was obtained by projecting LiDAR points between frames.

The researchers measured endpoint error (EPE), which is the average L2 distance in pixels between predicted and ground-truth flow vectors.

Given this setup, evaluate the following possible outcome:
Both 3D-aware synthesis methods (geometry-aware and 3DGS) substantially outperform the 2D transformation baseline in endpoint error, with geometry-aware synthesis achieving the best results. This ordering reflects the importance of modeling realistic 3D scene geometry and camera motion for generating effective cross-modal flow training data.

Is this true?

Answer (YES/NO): YES